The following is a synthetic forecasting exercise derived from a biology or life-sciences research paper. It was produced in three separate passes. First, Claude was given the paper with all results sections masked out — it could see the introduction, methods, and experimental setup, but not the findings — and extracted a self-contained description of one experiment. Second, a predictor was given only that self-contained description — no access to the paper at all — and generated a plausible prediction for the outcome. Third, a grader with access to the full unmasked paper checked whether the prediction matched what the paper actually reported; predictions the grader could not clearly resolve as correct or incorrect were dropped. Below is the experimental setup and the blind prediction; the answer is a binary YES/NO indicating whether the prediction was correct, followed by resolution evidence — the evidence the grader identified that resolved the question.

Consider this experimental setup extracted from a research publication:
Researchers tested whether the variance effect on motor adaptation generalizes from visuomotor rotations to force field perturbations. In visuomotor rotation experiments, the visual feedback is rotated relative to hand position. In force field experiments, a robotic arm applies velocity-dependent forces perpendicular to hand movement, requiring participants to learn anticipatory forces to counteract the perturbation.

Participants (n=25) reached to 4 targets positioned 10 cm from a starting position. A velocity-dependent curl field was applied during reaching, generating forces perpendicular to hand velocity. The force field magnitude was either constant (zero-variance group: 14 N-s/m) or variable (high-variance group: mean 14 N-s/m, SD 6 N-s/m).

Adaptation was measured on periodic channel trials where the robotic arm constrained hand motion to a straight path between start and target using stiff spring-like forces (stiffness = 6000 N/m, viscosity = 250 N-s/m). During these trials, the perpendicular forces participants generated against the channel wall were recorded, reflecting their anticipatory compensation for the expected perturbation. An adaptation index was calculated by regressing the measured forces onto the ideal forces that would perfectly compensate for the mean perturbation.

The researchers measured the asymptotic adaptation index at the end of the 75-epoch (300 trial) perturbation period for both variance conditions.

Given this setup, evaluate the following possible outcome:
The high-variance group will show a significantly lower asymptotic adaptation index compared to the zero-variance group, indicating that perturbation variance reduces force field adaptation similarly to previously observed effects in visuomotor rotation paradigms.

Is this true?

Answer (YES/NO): YES